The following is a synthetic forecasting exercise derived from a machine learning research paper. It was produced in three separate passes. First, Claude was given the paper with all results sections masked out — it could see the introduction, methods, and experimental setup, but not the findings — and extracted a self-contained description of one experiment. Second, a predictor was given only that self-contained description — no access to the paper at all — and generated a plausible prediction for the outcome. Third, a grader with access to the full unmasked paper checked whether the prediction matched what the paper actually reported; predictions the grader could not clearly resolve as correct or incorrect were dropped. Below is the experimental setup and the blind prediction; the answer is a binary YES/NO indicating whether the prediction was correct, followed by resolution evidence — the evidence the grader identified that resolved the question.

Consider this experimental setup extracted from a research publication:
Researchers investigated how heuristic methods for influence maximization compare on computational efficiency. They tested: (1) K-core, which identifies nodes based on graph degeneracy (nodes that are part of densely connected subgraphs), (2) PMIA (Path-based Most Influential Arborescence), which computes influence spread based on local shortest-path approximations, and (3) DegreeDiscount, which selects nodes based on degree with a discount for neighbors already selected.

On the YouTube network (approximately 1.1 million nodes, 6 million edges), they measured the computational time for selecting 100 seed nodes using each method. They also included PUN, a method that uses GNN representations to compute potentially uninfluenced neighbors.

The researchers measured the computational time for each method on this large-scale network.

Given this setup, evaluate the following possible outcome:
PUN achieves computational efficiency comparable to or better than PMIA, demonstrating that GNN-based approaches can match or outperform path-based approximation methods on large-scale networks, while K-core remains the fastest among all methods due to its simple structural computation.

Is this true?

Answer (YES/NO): NO